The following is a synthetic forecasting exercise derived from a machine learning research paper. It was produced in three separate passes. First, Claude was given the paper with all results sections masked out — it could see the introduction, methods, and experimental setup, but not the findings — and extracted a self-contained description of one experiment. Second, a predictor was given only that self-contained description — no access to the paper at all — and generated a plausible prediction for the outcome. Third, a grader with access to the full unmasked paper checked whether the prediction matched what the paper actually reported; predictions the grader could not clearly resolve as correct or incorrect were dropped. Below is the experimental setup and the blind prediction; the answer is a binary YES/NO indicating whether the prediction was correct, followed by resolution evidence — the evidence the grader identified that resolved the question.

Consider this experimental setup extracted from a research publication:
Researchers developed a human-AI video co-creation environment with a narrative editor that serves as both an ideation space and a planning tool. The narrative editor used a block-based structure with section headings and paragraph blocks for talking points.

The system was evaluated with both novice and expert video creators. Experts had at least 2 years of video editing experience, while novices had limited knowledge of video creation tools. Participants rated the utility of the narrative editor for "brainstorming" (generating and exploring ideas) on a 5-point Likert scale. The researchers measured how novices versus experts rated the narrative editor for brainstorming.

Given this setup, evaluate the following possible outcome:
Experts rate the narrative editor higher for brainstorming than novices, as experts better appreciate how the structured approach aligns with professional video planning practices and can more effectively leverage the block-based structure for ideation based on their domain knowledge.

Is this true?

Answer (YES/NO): YES